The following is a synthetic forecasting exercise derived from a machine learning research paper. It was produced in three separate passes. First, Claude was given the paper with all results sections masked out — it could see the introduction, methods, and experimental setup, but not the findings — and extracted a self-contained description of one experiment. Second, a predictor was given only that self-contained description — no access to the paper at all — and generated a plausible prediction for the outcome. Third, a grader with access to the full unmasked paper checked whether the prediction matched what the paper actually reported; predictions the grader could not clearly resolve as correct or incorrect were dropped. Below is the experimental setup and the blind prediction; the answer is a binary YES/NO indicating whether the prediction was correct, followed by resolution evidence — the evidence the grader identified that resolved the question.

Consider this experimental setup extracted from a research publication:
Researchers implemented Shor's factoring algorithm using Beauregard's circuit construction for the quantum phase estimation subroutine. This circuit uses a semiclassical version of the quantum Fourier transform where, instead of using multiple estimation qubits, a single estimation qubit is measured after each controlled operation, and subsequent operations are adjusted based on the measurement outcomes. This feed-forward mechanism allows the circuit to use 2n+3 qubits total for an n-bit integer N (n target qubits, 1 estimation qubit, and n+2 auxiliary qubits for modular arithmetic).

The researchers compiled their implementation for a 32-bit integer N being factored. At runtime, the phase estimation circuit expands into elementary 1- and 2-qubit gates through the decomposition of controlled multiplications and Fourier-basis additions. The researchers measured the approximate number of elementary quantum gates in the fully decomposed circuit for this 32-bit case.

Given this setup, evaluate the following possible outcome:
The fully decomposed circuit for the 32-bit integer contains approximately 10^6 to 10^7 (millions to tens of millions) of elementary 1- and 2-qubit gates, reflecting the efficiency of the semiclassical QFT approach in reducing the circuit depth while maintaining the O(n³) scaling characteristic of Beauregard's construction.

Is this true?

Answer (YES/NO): NO